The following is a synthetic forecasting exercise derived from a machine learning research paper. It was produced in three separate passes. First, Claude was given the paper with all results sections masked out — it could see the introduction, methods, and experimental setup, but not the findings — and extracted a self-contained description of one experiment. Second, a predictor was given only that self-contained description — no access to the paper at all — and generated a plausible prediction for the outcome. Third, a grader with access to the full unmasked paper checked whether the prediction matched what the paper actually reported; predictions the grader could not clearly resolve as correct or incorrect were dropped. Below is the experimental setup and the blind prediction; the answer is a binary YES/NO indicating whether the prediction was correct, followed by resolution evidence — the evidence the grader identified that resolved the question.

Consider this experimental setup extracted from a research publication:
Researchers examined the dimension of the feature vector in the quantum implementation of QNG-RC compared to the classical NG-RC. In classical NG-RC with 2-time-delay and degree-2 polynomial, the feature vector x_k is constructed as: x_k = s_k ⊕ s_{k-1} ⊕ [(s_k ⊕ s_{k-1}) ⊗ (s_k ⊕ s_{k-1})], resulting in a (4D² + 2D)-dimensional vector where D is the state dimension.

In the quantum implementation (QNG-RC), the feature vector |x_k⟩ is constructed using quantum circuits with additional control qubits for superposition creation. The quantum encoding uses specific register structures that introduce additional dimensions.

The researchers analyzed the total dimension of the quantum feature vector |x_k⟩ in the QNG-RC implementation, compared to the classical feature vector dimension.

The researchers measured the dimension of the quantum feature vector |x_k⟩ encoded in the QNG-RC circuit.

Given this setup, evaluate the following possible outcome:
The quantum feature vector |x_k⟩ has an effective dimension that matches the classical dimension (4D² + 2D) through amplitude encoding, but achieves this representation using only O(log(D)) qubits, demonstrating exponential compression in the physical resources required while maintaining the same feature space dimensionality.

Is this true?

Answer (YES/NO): YES